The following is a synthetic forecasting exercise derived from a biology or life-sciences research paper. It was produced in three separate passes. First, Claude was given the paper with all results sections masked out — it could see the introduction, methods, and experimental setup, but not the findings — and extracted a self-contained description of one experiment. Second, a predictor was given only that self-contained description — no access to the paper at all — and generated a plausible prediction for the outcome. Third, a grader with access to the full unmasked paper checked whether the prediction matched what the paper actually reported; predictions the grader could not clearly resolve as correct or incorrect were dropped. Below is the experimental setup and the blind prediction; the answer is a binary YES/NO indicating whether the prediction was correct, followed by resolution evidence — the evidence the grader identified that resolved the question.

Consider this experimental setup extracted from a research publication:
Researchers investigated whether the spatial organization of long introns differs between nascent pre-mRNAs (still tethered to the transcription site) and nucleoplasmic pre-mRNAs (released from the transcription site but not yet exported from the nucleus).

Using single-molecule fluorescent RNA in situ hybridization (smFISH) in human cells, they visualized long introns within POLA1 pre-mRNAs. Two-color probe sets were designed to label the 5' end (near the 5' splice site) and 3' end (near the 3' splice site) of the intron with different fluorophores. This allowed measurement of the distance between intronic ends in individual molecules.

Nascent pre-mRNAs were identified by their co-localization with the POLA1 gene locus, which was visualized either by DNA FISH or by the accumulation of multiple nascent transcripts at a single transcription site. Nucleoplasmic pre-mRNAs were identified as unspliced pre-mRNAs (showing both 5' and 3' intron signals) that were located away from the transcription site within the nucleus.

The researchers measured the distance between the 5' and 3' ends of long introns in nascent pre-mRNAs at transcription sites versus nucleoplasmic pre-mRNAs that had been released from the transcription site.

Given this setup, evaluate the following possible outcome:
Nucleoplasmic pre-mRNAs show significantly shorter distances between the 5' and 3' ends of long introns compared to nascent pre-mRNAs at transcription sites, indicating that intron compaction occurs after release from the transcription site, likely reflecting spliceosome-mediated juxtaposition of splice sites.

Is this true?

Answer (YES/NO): NO